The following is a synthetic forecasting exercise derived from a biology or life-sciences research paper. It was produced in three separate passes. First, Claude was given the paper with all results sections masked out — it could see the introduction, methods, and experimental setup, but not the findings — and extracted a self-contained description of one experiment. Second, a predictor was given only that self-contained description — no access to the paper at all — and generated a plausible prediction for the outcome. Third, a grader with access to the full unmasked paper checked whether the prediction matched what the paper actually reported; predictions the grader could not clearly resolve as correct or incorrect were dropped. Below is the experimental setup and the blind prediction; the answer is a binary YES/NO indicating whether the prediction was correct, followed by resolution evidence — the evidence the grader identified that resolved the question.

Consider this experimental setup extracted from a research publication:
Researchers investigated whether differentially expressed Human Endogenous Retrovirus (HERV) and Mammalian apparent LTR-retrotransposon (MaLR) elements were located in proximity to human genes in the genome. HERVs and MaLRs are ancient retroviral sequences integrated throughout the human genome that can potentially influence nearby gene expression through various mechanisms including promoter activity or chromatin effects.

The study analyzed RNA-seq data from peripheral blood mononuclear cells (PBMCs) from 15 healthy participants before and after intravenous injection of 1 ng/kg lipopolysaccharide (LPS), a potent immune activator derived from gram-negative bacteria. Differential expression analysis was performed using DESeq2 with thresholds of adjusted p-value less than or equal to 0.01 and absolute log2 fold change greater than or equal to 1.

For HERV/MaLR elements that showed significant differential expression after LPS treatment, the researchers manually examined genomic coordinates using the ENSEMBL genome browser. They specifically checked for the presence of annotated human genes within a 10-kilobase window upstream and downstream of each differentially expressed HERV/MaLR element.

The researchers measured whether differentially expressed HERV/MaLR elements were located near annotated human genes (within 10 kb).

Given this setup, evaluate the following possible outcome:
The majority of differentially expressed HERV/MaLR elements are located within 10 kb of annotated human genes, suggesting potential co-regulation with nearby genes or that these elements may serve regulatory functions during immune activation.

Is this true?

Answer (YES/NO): YES